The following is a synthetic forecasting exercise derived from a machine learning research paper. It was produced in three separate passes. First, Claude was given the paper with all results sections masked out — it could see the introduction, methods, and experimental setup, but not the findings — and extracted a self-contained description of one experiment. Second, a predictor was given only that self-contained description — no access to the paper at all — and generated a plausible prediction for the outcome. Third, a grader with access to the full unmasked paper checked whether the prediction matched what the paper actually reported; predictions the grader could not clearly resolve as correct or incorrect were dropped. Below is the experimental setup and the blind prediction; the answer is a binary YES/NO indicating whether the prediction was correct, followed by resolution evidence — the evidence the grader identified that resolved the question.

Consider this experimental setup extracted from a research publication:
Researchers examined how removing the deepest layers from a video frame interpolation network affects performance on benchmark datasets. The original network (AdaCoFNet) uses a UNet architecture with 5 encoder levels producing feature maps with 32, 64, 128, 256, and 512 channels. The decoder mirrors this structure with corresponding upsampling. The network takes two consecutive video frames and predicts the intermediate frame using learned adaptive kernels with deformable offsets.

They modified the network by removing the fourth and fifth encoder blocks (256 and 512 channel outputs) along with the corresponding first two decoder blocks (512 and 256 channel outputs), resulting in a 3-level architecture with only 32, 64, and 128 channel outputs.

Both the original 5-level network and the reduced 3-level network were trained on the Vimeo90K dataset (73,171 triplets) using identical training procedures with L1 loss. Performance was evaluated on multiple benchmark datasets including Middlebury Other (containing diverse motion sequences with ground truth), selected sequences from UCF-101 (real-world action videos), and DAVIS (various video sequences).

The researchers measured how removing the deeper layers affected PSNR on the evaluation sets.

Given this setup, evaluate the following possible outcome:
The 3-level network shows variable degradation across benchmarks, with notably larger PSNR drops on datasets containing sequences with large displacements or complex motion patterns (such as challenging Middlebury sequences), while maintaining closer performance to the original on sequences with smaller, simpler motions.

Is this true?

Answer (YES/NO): NO